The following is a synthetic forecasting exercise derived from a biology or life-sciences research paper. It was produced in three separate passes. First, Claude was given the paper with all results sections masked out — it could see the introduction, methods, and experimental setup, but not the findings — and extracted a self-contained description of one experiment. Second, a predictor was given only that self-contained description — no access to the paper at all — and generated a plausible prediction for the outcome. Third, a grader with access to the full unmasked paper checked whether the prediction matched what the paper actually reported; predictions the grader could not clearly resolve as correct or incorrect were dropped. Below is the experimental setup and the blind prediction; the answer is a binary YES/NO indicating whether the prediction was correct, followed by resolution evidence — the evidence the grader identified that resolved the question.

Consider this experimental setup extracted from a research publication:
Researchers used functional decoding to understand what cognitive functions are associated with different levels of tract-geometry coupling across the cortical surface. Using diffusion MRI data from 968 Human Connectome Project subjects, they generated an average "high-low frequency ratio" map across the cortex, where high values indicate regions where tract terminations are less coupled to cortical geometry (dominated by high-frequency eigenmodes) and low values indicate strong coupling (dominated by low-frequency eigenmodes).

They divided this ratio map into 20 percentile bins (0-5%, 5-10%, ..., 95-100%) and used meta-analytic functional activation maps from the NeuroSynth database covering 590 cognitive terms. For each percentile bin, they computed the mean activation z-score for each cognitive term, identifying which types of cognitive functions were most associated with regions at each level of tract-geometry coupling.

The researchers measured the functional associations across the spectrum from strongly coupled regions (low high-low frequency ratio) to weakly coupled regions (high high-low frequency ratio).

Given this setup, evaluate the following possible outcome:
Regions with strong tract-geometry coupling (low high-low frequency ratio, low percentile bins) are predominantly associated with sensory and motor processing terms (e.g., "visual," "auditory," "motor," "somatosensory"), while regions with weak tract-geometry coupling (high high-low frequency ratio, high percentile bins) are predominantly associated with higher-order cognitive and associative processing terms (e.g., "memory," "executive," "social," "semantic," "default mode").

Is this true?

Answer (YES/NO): NO